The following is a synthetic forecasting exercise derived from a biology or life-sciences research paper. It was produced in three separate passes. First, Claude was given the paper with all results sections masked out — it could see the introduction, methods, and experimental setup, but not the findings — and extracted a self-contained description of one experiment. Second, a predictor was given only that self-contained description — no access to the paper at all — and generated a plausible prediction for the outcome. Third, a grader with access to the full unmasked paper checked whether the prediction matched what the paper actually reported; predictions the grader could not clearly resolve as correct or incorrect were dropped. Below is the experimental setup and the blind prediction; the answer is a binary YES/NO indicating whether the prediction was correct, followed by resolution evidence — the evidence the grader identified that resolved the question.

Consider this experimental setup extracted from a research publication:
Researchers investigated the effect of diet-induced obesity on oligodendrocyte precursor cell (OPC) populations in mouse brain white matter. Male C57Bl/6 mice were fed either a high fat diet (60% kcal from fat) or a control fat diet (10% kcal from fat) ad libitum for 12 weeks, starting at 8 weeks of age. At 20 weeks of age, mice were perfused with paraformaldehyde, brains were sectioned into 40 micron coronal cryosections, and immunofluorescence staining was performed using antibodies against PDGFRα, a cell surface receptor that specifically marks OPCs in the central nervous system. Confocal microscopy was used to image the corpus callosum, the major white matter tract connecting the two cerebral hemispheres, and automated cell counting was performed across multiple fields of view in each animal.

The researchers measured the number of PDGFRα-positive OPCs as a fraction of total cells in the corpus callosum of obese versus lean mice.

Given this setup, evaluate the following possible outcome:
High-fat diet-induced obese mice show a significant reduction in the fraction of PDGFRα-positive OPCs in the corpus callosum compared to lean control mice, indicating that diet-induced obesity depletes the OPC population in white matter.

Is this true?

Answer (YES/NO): NO